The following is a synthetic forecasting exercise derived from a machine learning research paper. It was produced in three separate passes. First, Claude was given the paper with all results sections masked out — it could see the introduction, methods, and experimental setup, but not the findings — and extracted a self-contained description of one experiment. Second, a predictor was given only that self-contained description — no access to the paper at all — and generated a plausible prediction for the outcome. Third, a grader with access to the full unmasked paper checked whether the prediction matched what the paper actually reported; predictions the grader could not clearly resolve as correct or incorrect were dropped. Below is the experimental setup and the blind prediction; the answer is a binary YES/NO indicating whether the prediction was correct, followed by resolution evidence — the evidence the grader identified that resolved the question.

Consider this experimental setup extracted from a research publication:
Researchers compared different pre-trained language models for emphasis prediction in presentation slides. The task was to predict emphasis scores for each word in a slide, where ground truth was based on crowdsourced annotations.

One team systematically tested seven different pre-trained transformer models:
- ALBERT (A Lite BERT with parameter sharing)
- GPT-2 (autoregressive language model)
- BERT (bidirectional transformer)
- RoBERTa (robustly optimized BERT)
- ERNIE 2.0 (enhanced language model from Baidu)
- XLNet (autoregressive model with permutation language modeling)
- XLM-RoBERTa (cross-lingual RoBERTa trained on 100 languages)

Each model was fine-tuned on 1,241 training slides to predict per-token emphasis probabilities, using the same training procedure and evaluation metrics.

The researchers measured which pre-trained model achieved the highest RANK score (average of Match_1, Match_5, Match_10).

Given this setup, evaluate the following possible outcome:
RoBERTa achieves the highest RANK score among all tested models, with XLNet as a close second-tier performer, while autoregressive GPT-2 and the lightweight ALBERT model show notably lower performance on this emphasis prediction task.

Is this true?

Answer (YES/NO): NO